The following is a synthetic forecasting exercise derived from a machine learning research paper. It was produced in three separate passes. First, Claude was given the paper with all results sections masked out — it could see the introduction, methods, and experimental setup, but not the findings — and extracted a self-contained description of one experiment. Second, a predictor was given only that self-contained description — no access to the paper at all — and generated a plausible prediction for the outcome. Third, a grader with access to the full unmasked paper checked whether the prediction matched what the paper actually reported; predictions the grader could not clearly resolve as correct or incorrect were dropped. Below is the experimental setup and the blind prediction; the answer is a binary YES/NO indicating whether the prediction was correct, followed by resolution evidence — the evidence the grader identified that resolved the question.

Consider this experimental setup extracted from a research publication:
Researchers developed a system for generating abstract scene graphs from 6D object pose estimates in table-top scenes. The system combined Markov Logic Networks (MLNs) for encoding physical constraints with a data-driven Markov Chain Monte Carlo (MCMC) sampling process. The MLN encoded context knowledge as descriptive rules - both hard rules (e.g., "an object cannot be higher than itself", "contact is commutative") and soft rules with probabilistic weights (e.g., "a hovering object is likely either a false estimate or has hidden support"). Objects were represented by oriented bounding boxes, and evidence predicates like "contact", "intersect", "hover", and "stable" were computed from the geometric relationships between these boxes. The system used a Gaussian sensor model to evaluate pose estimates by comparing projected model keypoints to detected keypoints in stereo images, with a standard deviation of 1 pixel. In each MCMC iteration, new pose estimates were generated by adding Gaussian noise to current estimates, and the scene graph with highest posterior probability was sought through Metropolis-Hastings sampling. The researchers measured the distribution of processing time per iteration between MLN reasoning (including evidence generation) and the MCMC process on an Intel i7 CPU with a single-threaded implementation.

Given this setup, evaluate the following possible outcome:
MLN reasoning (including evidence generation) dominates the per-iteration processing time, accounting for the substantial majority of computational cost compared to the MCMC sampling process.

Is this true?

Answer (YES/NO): YES